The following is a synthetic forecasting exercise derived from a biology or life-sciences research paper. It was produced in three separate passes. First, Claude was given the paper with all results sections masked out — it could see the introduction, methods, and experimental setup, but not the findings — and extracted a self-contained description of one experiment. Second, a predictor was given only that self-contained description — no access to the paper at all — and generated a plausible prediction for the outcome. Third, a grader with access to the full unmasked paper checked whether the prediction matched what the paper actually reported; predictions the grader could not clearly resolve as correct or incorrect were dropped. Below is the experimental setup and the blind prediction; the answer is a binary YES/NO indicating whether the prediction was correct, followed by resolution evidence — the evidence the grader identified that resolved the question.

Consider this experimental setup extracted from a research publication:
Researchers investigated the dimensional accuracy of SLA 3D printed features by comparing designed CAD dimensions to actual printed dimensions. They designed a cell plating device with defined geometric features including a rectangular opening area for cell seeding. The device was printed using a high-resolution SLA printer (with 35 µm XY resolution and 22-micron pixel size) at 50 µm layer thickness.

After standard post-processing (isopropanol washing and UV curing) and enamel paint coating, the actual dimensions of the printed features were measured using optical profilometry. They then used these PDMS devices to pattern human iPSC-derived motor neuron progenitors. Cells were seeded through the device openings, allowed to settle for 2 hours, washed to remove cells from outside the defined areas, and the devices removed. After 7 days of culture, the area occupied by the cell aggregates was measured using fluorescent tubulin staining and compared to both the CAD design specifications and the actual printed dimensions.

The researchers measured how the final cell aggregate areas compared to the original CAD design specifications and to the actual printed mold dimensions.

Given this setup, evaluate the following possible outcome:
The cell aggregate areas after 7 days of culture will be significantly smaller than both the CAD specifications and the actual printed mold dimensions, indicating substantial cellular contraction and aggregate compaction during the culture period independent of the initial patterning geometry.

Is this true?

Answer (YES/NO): NO